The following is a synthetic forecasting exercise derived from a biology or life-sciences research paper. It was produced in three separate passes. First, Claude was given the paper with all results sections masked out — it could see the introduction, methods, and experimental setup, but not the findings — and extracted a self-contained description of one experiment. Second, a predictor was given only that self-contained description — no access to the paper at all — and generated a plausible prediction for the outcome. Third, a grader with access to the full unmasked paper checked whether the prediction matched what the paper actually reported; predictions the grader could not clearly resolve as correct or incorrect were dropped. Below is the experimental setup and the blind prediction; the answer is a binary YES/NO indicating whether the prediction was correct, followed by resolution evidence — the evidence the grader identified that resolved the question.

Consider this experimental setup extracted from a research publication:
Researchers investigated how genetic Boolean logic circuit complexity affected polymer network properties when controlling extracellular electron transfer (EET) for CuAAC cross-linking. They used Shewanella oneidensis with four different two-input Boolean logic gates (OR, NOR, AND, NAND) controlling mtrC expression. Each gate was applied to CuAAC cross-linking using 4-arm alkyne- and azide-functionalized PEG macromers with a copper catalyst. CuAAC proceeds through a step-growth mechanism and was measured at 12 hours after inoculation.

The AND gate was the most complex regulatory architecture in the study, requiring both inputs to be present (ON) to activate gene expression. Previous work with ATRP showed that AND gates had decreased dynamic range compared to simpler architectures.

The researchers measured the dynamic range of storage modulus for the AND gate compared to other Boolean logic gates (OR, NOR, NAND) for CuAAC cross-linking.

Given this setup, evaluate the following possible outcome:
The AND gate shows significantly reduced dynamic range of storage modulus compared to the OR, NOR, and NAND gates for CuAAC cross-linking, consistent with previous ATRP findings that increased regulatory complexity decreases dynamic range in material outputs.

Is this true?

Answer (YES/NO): YES